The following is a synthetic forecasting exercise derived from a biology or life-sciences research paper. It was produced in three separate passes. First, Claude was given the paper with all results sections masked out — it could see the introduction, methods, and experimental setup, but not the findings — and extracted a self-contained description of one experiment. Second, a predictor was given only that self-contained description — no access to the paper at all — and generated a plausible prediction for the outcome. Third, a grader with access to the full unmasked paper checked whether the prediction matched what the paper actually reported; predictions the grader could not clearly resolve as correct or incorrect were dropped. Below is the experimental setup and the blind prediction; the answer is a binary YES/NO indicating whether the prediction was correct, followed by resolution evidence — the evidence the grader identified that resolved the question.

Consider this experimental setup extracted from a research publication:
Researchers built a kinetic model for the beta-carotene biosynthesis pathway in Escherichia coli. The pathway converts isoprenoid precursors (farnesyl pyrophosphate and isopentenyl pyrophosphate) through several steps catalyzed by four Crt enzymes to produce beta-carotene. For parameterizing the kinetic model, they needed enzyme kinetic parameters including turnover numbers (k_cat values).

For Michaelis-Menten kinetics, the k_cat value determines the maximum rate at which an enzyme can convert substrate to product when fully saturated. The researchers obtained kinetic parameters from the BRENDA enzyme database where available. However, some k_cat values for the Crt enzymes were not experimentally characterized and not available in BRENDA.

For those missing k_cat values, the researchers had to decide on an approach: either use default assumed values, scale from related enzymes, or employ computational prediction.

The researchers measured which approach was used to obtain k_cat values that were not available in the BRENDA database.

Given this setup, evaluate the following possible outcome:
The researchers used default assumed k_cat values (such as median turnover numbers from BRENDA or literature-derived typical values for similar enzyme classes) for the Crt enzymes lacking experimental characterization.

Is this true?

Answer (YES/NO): NO